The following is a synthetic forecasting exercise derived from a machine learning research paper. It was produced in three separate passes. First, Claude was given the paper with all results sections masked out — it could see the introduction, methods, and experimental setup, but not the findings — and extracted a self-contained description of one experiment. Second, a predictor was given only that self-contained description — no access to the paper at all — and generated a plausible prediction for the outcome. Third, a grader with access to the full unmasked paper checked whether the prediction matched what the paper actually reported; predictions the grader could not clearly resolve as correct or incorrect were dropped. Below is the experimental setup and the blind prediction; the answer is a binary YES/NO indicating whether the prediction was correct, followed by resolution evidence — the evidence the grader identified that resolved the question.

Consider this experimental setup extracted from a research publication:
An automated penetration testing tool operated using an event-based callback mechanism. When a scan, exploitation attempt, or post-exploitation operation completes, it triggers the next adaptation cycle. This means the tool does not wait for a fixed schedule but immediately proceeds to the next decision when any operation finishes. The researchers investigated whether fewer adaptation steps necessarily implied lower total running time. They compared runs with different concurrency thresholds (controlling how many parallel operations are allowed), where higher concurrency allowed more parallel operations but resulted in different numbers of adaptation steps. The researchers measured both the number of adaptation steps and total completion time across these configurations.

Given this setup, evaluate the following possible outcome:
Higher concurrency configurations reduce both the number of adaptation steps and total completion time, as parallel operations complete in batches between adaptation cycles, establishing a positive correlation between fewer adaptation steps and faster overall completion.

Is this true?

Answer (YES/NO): NO